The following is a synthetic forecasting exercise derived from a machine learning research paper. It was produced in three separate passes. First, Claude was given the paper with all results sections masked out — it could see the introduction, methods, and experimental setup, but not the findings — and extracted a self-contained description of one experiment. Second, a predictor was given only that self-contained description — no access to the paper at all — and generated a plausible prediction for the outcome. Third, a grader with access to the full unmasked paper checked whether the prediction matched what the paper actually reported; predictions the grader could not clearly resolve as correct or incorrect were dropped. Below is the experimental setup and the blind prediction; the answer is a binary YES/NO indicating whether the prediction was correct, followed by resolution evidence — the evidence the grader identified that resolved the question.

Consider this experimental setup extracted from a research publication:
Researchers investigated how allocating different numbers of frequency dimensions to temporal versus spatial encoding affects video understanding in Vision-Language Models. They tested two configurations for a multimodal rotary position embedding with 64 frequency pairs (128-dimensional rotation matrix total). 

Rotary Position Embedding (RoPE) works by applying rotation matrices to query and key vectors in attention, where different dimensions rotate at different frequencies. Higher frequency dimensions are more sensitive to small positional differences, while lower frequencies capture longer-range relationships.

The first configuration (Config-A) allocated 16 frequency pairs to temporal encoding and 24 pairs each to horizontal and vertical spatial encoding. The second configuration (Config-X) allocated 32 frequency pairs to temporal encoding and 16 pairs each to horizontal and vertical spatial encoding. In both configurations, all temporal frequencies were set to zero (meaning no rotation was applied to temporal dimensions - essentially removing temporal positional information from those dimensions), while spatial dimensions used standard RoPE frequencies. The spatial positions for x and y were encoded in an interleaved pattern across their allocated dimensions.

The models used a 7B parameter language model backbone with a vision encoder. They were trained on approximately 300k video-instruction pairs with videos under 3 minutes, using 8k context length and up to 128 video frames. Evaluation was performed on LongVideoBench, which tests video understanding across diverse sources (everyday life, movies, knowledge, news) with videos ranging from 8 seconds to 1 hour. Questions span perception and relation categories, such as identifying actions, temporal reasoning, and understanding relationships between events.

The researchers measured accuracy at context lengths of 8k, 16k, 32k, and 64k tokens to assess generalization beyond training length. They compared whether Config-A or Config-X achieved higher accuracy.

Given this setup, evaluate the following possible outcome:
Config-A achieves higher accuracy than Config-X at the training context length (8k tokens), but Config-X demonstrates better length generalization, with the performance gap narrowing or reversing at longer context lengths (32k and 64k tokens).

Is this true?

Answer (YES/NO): NO